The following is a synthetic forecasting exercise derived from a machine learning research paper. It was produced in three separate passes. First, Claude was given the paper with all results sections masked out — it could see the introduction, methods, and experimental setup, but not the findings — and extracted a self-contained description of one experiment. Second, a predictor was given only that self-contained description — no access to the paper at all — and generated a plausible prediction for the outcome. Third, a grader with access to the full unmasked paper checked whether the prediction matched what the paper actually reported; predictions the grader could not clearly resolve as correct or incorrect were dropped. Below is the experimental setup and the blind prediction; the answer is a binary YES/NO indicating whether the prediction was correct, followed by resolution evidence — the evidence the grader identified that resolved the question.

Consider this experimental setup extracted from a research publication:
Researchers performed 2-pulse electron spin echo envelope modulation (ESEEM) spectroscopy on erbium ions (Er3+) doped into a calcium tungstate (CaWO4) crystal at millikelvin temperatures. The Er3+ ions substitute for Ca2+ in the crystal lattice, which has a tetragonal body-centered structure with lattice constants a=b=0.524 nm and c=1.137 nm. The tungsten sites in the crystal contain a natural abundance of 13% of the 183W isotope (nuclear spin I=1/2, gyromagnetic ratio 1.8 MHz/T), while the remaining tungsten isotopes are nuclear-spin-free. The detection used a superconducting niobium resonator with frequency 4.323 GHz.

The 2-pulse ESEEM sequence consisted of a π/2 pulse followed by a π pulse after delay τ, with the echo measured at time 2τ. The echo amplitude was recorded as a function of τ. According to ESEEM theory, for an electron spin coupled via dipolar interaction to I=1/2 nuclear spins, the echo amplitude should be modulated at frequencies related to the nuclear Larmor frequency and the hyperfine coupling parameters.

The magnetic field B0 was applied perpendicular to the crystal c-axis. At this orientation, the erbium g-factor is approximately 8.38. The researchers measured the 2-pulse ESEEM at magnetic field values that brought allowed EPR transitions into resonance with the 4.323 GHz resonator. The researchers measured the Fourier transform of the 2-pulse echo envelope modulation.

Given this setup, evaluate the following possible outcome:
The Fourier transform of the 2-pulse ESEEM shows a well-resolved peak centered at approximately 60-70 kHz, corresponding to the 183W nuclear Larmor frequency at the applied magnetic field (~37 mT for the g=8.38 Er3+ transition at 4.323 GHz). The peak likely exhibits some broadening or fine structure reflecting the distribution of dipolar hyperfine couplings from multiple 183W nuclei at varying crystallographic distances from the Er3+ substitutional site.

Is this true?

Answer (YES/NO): YES